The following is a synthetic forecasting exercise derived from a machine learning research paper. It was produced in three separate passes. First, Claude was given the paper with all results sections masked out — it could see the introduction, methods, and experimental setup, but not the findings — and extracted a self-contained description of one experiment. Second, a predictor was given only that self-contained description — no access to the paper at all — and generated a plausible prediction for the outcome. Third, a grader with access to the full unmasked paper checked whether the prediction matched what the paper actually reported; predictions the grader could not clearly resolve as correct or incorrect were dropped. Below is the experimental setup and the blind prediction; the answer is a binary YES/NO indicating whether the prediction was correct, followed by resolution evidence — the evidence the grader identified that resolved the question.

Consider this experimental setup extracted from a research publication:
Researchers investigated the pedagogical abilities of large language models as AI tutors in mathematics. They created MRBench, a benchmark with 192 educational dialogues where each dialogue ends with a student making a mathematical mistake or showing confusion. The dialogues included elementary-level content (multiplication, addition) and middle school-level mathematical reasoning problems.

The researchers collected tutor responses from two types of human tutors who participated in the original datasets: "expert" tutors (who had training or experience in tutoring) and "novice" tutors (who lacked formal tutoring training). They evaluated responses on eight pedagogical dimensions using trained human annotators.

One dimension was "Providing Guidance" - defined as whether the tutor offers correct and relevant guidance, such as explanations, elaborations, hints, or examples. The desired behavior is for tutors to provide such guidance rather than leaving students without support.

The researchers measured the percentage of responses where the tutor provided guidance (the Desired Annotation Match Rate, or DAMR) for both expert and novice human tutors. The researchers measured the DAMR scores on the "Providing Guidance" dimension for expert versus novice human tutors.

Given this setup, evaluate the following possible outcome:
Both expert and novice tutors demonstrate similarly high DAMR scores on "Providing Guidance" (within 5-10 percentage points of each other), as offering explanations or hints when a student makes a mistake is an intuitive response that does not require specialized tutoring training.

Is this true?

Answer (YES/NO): NO